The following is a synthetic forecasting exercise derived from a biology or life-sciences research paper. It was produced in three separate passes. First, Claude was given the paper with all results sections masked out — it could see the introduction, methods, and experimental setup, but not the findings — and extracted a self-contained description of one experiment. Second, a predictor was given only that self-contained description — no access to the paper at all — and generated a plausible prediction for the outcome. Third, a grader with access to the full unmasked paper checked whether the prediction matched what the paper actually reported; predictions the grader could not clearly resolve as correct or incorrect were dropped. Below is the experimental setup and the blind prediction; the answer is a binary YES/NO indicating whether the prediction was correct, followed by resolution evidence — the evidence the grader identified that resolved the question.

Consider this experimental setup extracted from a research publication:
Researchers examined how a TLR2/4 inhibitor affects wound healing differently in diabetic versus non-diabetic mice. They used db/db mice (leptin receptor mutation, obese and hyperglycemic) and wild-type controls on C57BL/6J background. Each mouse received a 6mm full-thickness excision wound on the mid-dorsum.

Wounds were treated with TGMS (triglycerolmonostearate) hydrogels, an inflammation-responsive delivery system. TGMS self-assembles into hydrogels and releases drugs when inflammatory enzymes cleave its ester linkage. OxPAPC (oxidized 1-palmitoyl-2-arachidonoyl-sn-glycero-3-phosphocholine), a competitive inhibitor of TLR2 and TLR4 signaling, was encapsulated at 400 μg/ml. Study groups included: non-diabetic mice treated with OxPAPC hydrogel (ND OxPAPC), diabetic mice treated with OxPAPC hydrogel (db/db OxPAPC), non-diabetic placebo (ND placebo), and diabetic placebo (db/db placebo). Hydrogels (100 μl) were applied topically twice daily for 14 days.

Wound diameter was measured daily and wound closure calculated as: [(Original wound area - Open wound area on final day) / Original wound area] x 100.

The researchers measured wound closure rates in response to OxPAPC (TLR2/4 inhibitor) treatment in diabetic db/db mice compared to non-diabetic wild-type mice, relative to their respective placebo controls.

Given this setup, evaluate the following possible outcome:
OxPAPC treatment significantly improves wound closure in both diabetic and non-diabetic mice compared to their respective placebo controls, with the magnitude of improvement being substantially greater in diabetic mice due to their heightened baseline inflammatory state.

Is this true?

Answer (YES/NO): NO